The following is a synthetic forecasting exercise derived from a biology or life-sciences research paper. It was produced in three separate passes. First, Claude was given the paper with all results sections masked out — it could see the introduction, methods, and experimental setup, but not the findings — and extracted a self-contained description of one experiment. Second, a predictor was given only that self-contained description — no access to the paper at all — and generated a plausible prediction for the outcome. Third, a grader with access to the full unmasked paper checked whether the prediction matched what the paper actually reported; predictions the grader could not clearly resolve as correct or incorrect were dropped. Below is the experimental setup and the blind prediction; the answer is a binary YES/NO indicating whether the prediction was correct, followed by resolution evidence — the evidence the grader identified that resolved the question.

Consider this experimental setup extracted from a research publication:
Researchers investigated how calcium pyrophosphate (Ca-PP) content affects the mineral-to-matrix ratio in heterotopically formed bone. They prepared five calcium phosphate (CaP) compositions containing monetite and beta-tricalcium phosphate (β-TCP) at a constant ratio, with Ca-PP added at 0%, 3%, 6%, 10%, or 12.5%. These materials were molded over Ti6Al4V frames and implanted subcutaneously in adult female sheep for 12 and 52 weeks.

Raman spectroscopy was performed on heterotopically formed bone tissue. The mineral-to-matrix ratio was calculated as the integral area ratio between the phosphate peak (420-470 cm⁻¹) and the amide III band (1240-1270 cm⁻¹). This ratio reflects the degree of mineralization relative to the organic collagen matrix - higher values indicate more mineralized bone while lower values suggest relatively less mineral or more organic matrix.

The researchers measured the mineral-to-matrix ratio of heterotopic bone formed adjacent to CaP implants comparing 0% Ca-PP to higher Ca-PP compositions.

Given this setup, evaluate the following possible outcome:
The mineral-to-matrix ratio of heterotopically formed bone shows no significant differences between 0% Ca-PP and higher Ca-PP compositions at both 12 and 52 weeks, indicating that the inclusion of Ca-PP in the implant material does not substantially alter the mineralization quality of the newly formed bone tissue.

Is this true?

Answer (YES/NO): NO